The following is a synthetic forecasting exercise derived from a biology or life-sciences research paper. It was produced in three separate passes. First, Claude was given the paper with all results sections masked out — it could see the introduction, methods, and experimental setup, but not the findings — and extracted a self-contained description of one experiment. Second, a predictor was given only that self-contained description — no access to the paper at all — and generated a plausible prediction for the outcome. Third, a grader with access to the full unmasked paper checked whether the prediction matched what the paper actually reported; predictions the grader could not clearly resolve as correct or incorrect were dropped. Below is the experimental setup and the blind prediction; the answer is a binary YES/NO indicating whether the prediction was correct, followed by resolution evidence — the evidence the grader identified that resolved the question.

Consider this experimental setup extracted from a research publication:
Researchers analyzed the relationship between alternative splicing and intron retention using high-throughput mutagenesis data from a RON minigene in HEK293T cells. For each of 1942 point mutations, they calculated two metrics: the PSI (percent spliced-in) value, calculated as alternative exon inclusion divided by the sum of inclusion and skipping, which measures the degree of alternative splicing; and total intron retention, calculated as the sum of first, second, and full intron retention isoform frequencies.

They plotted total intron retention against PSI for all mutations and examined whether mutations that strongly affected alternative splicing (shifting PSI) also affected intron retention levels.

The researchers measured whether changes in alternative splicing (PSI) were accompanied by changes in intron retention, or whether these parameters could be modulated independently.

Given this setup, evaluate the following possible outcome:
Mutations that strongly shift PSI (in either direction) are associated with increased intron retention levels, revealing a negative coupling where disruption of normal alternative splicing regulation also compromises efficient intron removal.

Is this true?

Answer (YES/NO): NO